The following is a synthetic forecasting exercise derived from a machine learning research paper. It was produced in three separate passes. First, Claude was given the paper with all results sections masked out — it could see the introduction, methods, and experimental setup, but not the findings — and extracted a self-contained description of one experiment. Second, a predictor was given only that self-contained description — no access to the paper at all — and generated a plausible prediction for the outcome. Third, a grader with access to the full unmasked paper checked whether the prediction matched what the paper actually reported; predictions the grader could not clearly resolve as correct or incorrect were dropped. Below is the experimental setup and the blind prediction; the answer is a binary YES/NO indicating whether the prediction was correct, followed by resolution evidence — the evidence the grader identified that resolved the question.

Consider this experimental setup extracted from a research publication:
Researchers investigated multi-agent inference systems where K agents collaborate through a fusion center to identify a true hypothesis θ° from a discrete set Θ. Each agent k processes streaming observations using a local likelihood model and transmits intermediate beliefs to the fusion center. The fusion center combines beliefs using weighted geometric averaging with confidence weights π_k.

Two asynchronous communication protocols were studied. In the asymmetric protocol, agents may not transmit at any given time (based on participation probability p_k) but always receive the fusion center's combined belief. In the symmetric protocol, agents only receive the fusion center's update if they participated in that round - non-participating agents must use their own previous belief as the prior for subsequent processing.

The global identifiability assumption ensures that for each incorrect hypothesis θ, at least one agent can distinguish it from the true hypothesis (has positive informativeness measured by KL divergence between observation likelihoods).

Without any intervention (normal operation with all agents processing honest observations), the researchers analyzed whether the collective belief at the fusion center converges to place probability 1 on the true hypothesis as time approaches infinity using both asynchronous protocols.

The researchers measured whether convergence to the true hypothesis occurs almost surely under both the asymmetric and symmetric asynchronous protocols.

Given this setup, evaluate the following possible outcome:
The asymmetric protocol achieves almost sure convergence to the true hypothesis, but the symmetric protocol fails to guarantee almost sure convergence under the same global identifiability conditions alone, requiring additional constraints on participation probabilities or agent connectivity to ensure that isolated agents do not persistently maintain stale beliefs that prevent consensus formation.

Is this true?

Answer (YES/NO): NO